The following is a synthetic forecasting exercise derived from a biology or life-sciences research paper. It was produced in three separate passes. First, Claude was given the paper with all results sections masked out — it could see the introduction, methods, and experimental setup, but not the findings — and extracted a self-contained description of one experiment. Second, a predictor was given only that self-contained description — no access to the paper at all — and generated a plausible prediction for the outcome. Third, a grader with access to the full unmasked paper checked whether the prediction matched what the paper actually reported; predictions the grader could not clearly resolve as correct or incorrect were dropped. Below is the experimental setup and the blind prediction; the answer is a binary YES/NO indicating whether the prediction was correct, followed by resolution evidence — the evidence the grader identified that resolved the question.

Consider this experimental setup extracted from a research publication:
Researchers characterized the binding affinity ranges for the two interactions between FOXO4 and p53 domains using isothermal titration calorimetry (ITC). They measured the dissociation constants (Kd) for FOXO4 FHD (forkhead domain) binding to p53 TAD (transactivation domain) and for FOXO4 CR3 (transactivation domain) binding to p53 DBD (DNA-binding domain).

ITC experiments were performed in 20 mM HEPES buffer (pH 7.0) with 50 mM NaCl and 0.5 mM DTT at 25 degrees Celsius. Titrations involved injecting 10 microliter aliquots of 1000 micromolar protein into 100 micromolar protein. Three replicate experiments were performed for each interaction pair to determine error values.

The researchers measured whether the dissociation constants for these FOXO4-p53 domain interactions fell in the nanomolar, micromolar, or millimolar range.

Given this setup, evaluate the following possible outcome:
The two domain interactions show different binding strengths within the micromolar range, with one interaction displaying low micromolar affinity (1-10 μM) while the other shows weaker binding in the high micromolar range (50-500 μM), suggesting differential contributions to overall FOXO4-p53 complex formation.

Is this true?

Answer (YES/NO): NO